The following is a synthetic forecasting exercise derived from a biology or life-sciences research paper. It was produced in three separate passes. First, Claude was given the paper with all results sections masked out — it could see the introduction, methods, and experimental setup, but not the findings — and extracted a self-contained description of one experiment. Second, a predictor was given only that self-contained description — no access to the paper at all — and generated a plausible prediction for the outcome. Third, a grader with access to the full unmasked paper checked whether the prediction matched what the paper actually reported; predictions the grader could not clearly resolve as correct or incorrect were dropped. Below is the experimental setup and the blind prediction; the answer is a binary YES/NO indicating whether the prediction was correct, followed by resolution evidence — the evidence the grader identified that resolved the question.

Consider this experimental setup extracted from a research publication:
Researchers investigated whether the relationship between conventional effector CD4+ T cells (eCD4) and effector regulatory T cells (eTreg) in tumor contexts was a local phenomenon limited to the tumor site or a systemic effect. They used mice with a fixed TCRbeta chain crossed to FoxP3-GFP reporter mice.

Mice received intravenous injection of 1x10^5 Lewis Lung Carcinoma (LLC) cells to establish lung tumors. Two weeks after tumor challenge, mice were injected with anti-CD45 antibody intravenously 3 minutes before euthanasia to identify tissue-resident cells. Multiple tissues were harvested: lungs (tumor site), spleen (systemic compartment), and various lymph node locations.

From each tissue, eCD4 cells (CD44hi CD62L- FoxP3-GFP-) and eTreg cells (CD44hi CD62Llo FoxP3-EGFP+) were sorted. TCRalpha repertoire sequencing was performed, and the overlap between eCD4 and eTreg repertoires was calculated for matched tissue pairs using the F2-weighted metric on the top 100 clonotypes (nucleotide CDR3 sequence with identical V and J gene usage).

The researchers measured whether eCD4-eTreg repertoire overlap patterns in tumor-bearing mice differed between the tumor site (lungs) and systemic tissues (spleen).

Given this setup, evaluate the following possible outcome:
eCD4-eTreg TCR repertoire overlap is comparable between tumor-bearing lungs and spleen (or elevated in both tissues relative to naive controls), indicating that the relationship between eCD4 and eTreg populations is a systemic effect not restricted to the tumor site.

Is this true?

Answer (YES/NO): NO